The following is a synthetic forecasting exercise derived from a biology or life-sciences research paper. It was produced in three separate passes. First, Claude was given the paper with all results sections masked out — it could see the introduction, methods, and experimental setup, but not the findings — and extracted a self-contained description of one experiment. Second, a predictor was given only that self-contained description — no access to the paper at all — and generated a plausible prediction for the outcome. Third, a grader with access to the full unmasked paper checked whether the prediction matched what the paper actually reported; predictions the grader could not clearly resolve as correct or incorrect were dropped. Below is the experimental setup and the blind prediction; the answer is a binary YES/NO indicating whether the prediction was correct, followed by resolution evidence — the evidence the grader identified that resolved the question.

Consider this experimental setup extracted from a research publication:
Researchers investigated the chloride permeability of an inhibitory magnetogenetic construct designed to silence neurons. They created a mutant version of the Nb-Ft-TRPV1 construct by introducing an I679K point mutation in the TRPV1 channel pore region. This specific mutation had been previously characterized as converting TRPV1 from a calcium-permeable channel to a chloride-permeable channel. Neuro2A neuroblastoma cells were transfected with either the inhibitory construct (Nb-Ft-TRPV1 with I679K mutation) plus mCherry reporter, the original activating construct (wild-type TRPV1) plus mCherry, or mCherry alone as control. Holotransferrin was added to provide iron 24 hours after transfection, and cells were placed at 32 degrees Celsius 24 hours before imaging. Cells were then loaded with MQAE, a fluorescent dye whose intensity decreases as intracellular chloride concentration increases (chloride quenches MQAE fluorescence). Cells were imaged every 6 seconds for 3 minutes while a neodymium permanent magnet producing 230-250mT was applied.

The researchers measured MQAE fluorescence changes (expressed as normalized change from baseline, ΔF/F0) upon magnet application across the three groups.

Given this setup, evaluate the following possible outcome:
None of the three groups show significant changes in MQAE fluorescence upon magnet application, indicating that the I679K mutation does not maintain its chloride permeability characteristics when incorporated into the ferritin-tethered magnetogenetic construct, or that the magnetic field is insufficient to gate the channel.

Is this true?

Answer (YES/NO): NO